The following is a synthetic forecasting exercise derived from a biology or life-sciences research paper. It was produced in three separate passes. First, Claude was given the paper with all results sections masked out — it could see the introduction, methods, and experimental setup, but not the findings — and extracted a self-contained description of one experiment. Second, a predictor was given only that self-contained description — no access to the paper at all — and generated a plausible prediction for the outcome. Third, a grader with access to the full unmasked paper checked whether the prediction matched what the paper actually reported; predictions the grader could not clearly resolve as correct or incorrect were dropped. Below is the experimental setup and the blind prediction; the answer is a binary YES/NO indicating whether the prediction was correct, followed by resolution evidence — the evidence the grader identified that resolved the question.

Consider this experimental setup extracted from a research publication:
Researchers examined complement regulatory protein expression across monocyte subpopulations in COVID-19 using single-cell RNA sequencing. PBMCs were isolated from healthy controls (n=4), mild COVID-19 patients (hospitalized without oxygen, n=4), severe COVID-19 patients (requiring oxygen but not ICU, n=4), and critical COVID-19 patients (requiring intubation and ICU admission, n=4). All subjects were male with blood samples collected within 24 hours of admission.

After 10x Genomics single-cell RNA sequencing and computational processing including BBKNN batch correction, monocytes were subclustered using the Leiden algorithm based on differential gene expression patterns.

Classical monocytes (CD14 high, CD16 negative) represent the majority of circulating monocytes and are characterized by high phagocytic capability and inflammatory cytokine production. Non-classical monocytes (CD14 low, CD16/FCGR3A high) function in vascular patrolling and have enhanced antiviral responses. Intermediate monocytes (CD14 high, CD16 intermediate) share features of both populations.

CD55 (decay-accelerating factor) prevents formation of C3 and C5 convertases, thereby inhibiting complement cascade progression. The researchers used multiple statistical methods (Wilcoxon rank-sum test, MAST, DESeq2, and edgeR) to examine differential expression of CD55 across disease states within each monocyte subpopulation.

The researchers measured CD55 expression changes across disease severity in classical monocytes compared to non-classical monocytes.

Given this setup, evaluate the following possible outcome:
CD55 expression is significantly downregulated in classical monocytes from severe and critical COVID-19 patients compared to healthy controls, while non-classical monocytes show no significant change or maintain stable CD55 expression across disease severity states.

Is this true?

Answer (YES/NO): NO